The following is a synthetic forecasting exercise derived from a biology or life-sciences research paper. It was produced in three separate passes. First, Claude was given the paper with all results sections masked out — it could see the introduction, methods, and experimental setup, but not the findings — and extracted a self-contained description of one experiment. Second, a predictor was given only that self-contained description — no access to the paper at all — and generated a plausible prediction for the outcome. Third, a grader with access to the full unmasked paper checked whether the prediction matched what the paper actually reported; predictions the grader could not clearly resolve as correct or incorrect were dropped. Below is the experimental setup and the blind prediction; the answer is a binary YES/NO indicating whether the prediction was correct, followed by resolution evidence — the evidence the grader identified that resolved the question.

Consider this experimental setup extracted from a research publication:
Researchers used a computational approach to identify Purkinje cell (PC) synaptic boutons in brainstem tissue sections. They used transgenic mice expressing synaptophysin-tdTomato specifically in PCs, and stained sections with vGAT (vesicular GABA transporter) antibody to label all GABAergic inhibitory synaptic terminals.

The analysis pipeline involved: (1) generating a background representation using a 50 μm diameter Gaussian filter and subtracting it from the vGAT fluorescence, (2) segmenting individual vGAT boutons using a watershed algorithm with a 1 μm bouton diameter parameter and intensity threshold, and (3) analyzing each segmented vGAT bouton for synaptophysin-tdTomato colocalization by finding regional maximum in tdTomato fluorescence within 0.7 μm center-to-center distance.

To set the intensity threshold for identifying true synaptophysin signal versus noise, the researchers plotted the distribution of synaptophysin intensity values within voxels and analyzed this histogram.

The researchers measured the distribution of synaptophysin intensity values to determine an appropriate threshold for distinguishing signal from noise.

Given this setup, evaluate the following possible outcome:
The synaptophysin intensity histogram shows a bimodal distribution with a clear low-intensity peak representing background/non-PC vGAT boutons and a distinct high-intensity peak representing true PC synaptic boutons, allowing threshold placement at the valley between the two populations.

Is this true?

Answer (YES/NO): YES